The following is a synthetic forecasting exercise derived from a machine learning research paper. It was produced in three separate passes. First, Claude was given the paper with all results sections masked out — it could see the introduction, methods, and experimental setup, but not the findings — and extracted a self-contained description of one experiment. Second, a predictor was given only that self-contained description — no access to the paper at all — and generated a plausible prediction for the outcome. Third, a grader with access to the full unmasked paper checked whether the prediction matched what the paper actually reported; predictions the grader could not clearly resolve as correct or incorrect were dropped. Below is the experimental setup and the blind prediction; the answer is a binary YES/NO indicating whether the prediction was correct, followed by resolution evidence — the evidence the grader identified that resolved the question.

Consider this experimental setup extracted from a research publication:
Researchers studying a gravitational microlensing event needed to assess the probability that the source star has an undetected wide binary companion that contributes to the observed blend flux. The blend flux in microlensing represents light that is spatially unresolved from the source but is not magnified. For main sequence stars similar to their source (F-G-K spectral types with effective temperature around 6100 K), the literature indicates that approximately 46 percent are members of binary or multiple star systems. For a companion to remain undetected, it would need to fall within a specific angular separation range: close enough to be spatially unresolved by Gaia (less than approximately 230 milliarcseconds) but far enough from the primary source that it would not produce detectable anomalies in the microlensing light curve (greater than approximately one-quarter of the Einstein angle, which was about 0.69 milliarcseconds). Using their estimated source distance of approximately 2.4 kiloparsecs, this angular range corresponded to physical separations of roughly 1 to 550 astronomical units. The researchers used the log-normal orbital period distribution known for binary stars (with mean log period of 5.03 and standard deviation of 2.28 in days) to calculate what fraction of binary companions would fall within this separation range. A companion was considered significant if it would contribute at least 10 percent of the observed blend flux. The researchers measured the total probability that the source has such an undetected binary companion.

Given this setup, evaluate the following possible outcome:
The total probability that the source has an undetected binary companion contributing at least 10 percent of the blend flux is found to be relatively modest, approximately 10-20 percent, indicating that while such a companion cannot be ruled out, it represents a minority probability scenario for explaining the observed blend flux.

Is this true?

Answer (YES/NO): NO